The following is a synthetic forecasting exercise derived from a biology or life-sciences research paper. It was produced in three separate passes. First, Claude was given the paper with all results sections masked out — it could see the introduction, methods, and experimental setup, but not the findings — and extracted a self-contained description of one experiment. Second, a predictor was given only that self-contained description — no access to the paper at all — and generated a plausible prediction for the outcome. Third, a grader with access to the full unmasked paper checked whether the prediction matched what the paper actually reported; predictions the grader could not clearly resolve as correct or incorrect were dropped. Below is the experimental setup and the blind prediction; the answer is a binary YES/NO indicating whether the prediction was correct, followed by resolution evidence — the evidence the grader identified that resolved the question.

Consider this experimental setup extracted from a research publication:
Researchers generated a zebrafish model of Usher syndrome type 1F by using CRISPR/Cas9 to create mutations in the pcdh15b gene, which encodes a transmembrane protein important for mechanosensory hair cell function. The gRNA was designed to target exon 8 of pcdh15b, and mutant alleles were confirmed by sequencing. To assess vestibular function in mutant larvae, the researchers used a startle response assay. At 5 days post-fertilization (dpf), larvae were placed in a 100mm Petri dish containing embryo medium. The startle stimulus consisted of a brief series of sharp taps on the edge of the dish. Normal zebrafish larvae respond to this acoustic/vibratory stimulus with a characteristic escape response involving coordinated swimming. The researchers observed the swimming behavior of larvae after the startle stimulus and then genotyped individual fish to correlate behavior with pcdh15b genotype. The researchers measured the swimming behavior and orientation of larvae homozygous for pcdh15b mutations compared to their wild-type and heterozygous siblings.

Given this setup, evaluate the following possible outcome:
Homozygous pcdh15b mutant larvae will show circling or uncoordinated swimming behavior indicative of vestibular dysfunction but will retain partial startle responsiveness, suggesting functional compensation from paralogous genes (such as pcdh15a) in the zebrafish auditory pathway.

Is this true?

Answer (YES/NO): NO